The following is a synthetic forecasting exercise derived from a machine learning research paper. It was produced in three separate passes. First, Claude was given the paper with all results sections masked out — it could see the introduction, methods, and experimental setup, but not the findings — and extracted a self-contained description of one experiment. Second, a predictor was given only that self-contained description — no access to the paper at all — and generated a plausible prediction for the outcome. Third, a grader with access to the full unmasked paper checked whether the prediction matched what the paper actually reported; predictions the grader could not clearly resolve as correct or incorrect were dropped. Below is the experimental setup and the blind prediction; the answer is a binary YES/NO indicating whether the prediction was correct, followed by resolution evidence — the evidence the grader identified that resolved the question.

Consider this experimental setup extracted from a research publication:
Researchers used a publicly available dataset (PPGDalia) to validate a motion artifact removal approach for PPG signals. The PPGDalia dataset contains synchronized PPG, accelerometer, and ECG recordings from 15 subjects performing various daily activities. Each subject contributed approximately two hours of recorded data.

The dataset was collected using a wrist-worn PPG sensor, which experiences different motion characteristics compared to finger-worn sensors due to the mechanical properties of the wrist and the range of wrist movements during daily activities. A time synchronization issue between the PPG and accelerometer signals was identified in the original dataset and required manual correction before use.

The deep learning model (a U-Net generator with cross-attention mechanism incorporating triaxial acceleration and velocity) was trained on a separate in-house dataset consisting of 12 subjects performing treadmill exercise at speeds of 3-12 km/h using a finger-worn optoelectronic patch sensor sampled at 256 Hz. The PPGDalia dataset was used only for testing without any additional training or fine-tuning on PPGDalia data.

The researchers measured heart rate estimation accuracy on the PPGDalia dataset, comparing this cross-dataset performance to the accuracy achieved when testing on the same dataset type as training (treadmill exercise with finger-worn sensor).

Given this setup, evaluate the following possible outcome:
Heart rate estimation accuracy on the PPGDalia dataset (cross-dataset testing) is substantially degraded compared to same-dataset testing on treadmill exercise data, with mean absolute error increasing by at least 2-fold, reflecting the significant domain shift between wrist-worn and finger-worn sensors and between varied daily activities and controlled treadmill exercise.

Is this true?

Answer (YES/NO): YES